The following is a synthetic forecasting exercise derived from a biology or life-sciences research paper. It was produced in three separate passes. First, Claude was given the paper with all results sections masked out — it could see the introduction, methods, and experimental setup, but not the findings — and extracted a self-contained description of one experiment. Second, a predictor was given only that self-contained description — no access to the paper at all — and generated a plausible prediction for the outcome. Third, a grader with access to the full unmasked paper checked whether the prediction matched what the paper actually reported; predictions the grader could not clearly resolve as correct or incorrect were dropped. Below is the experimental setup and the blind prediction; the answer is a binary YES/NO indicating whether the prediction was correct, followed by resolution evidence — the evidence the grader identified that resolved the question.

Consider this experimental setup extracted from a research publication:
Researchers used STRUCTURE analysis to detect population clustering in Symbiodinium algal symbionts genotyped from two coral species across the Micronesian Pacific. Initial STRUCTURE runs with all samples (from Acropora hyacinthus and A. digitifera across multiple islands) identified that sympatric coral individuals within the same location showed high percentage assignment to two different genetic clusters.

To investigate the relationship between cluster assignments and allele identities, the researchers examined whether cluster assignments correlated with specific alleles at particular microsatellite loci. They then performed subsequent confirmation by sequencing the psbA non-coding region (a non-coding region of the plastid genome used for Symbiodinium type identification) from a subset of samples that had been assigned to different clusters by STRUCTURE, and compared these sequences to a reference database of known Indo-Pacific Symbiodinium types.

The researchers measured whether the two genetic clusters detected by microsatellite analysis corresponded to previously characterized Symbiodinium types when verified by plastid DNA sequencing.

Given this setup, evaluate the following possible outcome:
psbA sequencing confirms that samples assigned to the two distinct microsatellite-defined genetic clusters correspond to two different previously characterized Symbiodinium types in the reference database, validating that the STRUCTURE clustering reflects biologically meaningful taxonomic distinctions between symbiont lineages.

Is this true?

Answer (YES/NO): YES